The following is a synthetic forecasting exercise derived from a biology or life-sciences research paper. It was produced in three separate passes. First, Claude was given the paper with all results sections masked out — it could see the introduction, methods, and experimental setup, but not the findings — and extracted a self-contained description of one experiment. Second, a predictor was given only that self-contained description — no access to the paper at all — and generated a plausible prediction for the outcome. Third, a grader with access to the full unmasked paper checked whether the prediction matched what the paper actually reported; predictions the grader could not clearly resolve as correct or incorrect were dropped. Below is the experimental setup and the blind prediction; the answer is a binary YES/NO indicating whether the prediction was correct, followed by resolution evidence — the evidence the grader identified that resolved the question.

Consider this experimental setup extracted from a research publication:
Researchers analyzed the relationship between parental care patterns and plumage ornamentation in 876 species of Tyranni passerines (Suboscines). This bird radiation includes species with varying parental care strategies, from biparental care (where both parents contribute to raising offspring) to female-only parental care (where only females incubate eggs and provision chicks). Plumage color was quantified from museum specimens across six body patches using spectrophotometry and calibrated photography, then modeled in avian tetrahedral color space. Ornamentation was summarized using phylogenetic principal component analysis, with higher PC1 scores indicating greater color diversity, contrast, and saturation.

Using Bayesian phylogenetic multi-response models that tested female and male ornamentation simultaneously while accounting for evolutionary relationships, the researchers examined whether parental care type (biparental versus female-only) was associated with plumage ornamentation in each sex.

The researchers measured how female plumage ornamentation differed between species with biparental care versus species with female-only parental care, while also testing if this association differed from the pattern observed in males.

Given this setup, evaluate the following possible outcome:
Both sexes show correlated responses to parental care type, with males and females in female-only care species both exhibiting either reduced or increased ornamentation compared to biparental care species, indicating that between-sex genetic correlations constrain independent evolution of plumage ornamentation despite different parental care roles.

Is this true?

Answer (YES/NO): NO